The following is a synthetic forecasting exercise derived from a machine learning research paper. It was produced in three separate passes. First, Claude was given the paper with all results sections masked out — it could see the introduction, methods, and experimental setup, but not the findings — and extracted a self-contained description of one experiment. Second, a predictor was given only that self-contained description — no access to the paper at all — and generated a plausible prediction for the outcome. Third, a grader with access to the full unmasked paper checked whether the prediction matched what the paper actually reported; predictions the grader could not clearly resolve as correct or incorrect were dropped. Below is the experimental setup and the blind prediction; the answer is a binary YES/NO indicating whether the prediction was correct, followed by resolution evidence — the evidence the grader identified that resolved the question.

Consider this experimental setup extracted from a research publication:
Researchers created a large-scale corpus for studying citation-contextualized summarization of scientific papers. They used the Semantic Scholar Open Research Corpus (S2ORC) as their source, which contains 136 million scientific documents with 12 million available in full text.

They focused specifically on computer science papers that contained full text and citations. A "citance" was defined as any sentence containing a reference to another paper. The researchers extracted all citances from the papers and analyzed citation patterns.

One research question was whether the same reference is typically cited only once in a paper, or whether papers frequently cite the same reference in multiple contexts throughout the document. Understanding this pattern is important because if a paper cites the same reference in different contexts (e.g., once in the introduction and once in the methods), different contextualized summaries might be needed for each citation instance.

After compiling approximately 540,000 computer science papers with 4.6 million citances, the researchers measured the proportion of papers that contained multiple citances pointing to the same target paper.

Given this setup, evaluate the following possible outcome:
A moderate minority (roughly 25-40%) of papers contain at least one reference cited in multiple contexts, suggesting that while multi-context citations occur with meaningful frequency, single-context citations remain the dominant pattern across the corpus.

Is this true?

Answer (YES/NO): NO